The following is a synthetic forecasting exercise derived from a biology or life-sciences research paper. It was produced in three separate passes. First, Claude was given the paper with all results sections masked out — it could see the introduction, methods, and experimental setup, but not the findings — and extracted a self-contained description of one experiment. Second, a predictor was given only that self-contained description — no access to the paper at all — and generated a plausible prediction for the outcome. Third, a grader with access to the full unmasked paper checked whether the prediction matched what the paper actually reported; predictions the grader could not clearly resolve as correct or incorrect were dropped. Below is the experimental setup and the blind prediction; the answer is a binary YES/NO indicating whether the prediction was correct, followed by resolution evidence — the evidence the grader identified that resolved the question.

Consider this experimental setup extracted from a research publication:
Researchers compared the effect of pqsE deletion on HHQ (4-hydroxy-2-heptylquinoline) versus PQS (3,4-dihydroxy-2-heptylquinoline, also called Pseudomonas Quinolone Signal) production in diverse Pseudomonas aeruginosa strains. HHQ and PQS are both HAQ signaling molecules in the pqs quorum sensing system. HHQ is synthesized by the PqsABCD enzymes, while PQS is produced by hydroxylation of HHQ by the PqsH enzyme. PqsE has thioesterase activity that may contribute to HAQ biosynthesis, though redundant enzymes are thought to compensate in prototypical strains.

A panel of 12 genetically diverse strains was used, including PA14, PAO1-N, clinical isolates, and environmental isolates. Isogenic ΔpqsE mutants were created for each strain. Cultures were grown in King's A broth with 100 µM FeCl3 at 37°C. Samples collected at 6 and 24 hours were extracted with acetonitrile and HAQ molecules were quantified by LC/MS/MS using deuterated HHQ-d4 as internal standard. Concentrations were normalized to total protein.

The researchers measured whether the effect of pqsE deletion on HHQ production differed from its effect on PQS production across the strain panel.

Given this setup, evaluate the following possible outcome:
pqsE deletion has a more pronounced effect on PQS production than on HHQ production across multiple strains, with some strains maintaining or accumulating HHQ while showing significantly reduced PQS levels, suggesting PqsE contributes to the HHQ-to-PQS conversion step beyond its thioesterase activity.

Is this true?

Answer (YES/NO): NO